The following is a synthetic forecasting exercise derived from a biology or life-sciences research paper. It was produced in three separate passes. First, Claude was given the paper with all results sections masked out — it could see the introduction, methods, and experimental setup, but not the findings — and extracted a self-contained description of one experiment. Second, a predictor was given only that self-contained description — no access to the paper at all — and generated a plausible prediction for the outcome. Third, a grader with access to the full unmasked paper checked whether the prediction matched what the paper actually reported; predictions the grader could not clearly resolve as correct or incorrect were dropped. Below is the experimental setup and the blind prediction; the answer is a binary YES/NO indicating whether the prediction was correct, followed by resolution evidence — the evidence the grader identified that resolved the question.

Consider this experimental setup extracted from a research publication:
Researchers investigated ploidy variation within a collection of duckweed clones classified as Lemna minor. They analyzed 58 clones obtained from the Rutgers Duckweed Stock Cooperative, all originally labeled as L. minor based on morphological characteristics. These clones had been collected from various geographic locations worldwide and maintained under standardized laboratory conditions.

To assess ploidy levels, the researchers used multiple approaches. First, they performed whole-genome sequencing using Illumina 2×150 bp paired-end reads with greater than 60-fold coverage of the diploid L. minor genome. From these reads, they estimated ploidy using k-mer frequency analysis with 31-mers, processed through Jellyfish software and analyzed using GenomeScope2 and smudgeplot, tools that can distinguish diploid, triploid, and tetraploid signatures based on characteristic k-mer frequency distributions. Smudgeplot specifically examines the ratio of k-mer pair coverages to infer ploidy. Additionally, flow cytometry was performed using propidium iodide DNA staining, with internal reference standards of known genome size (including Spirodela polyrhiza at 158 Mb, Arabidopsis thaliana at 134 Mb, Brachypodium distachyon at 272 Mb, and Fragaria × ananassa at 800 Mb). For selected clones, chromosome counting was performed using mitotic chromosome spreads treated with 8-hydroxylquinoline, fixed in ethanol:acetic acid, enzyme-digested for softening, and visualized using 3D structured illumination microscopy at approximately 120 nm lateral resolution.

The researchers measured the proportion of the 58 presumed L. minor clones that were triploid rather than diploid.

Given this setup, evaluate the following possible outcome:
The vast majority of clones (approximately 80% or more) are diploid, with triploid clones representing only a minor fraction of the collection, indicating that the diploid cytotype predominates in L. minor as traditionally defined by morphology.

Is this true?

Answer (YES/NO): NO